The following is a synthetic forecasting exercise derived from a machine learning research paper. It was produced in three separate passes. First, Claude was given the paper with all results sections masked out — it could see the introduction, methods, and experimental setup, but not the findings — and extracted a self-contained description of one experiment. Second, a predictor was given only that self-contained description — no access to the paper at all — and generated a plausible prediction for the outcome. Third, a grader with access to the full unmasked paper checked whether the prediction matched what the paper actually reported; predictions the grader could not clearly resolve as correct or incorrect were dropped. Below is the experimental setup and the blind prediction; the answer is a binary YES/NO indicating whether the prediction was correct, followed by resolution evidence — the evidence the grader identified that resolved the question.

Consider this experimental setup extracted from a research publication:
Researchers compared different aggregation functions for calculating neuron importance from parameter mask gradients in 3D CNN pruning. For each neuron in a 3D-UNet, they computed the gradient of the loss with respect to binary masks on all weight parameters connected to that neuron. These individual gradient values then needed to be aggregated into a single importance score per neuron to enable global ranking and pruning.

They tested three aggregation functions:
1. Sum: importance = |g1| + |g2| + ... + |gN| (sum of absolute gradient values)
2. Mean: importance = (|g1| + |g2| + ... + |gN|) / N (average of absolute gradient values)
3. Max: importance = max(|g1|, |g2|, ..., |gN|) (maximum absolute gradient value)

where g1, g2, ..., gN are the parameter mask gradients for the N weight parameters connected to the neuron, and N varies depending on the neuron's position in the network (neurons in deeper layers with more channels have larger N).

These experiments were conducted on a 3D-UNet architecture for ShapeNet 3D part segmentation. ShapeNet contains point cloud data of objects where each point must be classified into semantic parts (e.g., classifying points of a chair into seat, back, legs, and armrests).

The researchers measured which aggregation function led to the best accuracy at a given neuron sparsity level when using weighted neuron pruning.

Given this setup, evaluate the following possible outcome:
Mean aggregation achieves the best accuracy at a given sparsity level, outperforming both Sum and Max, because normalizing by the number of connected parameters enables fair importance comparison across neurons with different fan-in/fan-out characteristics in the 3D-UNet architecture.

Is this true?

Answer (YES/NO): NO